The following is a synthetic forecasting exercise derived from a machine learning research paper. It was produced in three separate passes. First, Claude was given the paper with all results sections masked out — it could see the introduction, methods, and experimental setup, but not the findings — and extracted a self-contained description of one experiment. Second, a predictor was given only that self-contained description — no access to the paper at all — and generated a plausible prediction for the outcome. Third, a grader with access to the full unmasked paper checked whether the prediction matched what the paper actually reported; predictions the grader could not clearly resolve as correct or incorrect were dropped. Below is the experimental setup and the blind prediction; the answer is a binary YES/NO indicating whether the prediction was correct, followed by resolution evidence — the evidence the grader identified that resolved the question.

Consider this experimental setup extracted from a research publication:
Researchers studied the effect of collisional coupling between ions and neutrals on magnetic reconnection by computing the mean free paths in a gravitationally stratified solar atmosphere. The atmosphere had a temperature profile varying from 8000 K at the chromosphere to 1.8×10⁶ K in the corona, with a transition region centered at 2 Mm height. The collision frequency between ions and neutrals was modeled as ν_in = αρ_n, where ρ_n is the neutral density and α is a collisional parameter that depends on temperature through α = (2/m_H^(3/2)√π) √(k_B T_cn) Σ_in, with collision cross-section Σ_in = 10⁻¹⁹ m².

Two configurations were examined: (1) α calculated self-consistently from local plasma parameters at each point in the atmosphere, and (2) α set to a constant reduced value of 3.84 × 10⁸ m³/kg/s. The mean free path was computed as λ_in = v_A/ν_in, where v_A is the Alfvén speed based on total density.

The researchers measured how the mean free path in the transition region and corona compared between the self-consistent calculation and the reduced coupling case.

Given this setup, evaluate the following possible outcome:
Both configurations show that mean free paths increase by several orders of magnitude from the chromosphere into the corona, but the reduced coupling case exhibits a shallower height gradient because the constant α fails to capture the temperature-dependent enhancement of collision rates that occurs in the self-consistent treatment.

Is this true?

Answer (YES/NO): NO